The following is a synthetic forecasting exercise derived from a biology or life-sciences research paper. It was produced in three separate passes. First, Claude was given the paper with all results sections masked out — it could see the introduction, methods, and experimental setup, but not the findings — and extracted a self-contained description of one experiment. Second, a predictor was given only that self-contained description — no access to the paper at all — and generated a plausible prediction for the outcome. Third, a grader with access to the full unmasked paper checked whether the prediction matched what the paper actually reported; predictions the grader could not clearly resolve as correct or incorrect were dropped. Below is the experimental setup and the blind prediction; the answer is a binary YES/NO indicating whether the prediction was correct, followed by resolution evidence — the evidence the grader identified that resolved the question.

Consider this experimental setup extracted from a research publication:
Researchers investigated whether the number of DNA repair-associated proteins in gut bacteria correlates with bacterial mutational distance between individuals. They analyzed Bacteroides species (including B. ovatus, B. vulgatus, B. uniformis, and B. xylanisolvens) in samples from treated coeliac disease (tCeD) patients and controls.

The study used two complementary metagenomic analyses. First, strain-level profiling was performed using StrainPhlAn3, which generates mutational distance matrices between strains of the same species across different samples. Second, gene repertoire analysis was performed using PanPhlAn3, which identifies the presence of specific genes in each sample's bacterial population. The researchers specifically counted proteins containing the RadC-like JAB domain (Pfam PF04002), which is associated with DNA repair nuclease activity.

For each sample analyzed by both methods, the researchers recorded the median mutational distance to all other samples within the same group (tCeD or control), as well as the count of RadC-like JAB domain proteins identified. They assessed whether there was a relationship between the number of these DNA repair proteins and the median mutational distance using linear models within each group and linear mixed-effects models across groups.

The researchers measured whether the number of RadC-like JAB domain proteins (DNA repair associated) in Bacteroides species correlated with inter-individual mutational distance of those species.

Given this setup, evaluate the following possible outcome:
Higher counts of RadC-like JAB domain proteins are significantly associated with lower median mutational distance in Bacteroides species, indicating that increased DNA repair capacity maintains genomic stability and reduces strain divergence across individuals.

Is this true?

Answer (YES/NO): YES